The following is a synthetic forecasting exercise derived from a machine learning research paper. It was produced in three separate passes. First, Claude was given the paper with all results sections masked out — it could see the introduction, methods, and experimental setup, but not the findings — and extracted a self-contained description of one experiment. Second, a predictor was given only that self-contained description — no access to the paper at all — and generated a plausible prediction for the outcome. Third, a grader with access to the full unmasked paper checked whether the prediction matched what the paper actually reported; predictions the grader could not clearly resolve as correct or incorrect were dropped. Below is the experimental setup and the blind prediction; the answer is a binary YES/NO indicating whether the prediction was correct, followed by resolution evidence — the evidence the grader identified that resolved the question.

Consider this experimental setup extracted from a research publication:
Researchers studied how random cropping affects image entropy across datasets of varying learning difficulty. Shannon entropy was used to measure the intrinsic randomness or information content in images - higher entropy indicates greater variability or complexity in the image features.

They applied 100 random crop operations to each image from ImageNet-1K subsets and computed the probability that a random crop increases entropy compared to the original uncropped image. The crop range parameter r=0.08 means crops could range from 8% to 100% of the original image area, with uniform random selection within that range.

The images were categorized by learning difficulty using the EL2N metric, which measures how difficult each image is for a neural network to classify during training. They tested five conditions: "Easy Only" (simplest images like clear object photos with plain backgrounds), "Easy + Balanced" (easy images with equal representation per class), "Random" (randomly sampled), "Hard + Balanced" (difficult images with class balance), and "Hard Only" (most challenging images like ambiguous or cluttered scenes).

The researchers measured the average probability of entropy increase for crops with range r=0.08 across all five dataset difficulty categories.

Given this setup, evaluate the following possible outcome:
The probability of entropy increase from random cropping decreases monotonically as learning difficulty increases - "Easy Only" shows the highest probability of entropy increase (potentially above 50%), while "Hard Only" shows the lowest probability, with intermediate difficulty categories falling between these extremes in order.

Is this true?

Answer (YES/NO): NO